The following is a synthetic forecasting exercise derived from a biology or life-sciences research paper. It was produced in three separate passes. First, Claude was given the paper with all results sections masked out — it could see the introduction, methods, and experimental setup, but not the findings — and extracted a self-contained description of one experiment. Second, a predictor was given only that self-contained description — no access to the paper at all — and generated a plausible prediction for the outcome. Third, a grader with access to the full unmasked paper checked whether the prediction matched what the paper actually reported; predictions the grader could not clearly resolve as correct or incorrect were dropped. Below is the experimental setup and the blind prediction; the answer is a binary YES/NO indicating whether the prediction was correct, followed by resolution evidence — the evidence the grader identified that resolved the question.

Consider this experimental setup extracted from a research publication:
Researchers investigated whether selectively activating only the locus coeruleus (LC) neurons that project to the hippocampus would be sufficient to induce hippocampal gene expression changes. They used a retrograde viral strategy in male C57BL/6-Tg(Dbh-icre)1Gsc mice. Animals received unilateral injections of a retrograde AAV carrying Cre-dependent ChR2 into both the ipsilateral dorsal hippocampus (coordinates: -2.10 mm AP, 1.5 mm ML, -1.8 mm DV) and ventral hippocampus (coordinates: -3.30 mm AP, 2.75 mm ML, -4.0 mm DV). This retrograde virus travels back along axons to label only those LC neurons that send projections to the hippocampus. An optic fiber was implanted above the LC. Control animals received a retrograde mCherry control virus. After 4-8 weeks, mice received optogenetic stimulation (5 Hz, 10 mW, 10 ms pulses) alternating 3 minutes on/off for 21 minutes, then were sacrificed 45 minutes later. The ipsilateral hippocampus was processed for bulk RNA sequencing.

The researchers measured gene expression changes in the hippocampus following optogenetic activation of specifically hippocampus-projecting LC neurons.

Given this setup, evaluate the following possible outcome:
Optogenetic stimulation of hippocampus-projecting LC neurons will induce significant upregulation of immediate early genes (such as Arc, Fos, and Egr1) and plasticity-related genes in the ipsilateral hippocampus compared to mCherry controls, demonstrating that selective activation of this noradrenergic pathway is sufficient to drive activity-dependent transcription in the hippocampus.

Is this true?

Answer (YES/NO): NO